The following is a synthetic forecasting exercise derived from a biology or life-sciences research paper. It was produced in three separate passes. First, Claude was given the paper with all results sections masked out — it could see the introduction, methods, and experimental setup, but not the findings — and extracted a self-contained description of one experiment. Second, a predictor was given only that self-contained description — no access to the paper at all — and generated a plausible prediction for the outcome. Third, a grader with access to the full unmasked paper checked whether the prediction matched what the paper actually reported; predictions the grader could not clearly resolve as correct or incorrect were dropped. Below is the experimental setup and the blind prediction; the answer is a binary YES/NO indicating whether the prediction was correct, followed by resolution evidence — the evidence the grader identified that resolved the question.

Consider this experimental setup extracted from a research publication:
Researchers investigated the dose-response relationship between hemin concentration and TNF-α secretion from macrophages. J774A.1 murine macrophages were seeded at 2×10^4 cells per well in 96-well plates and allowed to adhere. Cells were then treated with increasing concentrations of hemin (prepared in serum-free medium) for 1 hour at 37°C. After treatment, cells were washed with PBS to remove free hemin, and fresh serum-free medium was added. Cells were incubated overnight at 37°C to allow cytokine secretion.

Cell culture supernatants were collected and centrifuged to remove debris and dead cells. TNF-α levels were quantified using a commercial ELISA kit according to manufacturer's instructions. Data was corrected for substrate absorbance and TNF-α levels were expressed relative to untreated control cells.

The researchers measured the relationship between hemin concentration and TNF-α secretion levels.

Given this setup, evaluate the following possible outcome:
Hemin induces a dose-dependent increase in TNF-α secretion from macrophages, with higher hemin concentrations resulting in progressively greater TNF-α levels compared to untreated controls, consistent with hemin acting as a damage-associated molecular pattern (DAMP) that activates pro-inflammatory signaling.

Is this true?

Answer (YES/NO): NO